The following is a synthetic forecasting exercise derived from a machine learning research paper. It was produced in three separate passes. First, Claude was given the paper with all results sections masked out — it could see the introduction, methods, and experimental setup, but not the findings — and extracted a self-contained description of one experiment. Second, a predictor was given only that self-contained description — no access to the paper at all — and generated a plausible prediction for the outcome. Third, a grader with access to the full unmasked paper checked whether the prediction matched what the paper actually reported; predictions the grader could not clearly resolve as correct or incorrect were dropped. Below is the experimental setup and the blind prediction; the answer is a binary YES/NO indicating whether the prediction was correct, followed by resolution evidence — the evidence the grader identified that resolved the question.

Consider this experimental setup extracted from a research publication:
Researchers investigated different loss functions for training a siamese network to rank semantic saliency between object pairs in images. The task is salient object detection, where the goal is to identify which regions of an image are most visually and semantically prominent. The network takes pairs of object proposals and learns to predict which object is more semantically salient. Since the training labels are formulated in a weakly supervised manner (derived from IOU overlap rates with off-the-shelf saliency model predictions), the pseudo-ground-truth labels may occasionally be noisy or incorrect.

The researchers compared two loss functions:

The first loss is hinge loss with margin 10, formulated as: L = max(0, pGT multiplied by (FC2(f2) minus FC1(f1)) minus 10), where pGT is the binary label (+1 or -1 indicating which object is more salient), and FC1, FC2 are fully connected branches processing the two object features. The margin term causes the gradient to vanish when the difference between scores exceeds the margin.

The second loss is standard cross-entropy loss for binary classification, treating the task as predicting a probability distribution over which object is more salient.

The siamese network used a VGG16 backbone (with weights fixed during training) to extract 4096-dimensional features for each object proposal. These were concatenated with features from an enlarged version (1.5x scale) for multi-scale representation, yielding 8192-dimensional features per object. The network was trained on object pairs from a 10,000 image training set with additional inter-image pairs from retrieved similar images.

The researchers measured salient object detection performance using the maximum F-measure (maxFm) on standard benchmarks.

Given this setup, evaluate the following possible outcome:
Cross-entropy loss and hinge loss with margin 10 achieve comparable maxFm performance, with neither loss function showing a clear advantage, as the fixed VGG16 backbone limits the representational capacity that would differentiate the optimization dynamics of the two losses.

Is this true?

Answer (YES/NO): NO